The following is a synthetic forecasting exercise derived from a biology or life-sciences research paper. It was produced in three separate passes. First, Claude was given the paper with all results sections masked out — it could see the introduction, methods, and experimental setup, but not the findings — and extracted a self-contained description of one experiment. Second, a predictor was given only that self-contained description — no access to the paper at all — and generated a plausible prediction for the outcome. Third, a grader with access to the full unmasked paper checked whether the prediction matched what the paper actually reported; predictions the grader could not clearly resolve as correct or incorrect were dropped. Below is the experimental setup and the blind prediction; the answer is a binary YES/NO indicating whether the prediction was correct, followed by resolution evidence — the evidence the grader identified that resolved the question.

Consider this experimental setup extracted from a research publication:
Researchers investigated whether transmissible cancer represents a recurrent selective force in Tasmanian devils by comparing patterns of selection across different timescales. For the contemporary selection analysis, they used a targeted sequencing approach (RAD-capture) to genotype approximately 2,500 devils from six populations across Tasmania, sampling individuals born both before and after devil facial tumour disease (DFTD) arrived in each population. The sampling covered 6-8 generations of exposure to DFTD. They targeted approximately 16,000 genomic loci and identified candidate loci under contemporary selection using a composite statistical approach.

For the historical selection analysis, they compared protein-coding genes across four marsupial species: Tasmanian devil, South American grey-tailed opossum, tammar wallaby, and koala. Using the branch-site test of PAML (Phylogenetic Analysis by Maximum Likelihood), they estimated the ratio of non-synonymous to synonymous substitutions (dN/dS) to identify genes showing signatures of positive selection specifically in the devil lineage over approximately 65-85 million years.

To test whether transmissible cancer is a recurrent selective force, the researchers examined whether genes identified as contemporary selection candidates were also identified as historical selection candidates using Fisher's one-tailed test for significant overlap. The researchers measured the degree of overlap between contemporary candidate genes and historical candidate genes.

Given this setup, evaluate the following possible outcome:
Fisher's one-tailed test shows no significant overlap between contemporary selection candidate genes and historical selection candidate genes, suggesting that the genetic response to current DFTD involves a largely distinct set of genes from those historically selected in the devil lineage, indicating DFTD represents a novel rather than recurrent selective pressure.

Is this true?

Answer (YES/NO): YES